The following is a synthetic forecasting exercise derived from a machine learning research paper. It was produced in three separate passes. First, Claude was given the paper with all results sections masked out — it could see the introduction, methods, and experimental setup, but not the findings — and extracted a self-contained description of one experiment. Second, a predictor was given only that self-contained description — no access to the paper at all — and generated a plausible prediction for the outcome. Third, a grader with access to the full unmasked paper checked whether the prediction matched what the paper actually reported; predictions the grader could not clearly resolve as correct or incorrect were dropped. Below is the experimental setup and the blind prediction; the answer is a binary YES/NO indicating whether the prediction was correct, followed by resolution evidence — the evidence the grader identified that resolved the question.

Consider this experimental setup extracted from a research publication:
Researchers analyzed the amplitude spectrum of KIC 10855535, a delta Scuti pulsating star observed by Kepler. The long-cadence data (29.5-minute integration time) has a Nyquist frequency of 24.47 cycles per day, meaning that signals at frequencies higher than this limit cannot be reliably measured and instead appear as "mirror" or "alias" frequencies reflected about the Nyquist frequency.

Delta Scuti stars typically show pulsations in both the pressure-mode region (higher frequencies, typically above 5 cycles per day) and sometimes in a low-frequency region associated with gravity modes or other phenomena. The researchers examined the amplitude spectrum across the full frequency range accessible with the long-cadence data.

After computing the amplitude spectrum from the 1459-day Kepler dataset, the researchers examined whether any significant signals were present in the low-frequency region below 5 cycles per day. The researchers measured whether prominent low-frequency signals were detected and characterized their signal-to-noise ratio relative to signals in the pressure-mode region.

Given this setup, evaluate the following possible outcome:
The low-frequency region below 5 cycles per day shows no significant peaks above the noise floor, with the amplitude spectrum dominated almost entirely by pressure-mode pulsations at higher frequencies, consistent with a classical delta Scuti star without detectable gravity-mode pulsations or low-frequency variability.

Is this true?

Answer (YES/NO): NO